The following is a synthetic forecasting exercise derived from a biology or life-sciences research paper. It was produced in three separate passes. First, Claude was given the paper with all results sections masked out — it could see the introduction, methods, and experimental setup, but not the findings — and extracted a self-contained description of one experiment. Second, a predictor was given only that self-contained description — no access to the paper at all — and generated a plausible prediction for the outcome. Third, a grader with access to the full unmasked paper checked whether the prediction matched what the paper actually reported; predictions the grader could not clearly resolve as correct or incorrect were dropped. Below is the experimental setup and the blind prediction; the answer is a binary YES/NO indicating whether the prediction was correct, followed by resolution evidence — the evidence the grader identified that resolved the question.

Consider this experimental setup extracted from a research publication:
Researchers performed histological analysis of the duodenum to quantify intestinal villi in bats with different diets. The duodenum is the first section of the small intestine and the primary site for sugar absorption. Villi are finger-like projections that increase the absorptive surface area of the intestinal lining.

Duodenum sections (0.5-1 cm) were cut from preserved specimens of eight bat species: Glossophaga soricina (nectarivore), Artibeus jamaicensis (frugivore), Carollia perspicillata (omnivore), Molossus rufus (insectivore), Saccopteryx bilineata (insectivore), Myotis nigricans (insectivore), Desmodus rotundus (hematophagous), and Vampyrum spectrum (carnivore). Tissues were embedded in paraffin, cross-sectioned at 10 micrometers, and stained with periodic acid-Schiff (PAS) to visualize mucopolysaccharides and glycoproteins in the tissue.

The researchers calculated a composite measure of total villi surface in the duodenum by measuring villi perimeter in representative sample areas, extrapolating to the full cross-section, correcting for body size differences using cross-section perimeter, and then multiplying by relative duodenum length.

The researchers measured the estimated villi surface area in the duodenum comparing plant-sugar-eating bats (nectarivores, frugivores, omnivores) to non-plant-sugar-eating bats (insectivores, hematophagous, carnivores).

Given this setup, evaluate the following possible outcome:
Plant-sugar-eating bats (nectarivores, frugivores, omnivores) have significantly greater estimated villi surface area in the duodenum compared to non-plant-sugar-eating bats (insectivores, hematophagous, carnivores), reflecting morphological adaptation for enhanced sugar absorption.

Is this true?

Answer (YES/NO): YES